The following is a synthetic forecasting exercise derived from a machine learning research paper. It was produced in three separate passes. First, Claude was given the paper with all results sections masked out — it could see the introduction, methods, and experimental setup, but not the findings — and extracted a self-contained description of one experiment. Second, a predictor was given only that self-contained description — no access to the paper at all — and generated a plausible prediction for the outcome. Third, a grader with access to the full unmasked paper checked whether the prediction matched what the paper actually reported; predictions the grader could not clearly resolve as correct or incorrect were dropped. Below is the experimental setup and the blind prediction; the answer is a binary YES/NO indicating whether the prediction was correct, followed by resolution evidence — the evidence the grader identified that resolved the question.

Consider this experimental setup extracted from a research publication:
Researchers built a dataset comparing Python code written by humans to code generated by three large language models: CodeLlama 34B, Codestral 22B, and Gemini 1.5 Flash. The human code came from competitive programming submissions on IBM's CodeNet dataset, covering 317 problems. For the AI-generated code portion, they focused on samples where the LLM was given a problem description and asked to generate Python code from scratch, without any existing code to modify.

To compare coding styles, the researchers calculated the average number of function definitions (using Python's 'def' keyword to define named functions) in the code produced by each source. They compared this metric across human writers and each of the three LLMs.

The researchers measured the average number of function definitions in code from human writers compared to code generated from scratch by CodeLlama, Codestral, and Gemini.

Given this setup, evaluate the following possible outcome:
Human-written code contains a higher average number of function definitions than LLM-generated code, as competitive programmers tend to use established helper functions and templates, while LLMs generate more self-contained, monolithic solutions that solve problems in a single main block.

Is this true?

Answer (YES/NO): NO